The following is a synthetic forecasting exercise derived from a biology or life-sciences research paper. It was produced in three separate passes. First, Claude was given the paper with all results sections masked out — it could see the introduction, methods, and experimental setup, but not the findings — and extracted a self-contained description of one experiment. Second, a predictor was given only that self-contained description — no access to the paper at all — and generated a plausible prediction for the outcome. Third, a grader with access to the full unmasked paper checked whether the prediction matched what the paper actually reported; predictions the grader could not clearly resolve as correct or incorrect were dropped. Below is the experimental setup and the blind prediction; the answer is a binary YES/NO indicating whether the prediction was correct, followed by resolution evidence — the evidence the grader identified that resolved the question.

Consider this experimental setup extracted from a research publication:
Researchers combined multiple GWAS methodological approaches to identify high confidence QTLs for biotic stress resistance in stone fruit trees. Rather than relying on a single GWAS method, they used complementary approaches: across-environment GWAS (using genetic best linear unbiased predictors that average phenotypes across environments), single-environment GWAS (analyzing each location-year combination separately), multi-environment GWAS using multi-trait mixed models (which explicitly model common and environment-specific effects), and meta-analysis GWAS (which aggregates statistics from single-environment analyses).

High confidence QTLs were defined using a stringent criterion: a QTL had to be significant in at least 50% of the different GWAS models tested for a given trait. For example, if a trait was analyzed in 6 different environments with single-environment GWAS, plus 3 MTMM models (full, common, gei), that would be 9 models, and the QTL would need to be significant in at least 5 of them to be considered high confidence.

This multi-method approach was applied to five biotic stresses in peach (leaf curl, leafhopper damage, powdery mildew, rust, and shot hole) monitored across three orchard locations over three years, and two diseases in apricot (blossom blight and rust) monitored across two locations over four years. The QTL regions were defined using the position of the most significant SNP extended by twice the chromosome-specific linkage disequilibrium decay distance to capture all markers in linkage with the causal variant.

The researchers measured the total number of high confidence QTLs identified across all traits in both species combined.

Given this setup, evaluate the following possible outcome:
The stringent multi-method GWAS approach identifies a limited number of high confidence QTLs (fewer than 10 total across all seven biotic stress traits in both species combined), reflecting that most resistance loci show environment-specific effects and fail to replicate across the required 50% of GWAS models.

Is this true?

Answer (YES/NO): NO